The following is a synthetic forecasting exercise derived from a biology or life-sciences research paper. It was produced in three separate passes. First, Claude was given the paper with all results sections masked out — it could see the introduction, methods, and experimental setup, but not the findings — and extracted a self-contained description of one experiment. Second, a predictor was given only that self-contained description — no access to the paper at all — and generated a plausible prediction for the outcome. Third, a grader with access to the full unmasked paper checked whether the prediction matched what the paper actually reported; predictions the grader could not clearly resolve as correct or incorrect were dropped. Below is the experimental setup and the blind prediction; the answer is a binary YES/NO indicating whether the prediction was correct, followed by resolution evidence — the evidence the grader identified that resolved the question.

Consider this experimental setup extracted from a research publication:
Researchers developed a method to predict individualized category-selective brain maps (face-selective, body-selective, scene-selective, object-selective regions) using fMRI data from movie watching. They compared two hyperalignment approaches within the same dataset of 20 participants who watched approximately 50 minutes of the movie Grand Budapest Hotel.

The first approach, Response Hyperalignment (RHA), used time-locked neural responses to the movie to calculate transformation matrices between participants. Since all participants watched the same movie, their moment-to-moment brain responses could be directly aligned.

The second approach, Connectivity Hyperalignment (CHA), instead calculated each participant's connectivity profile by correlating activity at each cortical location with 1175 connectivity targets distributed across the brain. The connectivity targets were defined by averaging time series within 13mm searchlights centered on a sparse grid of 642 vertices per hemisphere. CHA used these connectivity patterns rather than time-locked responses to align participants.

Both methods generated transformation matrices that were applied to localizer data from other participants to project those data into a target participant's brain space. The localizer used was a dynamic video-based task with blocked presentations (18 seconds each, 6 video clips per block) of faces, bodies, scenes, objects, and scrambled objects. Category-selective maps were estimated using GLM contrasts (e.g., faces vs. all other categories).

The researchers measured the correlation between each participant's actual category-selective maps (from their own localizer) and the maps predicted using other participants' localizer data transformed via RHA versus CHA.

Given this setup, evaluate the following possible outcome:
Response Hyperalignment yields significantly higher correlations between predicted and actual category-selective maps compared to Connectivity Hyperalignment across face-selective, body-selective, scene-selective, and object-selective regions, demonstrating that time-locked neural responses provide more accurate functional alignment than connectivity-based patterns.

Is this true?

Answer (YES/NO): NO